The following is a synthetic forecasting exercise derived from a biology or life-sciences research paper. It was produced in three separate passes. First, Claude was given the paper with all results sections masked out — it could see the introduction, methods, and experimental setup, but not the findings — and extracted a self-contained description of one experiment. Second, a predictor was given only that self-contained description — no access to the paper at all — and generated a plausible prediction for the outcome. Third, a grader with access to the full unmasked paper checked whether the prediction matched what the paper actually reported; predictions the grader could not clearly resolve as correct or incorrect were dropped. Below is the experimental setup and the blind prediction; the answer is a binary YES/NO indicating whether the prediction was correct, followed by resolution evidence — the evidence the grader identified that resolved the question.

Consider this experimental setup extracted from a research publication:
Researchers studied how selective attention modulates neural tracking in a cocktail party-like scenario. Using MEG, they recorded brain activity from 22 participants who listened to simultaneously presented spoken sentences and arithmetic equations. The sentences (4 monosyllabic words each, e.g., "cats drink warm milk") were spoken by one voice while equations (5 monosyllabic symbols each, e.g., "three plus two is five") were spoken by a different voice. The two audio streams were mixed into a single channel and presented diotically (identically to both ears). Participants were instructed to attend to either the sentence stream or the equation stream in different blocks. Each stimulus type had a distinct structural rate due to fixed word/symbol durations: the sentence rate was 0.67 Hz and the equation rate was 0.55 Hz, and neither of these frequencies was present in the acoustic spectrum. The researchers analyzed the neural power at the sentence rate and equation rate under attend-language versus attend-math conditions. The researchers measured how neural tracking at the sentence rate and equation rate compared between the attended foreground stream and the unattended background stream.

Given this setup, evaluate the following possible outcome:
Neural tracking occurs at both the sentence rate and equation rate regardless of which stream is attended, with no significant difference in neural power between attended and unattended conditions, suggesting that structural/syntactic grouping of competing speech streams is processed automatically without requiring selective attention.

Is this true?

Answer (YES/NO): NO